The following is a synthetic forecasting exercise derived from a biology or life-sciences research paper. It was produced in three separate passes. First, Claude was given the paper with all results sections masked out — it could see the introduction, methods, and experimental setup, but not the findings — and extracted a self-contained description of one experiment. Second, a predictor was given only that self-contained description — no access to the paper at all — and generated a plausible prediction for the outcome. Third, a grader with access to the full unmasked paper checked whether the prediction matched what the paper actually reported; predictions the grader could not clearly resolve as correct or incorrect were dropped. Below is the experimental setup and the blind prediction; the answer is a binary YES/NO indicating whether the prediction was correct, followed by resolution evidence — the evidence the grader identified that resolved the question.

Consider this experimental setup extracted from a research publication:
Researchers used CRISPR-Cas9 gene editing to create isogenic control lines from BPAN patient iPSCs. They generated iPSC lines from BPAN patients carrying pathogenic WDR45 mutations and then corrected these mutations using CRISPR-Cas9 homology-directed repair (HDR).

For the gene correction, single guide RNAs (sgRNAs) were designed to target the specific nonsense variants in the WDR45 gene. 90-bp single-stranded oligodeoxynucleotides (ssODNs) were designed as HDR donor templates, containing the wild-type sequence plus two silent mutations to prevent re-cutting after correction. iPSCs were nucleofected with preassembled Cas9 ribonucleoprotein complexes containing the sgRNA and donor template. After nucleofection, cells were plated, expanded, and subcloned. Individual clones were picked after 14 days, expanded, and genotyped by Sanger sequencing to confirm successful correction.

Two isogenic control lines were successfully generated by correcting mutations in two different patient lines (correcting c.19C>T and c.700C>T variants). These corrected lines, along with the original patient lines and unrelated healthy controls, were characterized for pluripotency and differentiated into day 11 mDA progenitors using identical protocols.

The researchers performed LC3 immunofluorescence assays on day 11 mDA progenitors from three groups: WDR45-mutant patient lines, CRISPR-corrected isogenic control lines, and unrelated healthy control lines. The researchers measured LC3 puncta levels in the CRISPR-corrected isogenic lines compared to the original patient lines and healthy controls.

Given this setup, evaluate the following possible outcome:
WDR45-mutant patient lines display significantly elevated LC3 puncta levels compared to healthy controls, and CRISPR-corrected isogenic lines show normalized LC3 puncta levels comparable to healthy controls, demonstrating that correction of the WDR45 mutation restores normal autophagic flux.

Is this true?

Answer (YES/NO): NO